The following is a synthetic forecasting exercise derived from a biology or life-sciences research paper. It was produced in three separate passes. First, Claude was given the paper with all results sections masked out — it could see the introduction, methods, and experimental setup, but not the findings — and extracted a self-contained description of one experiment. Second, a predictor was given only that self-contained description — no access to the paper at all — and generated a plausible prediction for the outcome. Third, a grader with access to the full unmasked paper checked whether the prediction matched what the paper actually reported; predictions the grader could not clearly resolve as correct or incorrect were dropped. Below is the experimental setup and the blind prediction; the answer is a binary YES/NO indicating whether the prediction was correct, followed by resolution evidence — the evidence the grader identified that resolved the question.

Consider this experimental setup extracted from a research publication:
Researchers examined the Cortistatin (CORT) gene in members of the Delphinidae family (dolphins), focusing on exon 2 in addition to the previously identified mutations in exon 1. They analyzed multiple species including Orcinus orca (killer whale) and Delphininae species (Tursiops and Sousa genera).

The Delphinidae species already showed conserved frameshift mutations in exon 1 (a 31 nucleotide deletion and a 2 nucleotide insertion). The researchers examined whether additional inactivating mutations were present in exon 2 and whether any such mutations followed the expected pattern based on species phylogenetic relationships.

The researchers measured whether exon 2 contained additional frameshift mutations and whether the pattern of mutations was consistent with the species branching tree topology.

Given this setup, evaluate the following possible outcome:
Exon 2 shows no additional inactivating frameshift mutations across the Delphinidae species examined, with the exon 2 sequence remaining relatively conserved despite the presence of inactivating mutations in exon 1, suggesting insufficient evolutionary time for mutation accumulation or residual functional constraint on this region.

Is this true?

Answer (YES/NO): NO